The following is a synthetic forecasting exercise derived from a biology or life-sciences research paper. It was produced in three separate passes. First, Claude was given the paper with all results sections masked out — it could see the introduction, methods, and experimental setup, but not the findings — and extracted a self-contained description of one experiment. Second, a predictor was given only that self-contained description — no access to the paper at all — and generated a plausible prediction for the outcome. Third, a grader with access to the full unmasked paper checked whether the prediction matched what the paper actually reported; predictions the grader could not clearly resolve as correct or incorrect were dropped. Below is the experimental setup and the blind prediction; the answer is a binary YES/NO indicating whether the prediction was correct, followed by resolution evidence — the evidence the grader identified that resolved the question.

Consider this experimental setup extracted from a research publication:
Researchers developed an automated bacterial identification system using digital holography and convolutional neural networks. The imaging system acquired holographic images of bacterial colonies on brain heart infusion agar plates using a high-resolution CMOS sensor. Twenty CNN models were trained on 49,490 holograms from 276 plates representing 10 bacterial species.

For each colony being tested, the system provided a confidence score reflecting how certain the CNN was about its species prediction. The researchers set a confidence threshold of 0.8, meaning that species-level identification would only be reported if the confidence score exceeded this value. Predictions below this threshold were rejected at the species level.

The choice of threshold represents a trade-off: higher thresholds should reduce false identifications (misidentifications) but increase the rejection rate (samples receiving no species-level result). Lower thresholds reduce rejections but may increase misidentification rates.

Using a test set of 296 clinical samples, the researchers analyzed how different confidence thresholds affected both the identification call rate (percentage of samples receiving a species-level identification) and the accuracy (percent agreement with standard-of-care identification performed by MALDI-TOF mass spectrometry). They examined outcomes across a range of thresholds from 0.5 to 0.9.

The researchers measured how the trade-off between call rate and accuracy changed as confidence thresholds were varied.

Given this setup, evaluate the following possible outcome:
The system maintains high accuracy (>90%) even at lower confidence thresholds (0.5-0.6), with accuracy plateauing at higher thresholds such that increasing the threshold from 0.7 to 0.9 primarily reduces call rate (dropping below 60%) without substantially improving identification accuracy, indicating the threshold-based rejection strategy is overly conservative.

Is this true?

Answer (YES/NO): NO